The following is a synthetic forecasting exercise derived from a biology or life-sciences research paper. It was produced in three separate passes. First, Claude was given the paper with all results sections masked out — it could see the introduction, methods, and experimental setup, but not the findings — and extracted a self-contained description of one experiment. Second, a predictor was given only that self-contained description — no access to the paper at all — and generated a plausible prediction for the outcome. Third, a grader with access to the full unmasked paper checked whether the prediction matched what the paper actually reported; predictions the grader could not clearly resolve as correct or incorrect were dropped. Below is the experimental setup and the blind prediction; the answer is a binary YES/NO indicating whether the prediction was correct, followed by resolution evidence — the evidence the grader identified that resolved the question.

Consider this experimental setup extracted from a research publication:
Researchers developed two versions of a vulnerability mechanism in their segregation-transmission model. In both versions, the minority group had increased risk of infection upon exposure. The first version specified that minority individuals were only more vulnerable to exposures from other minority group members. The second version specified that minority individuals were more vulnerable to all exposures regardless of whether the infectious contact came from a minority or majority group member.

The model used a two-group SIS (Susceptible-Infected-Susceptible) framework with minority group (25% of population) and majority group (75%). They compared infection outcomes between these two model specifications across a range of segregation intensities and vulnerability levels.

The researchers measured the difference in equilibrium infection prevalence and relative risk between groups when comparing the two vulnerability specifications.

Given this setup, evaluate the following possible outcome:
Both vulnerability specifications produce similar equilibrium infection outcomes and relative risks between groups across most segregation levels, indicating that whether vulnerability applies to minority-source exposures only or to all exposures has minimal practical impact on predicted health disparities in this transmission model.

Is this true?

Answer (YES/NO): YES